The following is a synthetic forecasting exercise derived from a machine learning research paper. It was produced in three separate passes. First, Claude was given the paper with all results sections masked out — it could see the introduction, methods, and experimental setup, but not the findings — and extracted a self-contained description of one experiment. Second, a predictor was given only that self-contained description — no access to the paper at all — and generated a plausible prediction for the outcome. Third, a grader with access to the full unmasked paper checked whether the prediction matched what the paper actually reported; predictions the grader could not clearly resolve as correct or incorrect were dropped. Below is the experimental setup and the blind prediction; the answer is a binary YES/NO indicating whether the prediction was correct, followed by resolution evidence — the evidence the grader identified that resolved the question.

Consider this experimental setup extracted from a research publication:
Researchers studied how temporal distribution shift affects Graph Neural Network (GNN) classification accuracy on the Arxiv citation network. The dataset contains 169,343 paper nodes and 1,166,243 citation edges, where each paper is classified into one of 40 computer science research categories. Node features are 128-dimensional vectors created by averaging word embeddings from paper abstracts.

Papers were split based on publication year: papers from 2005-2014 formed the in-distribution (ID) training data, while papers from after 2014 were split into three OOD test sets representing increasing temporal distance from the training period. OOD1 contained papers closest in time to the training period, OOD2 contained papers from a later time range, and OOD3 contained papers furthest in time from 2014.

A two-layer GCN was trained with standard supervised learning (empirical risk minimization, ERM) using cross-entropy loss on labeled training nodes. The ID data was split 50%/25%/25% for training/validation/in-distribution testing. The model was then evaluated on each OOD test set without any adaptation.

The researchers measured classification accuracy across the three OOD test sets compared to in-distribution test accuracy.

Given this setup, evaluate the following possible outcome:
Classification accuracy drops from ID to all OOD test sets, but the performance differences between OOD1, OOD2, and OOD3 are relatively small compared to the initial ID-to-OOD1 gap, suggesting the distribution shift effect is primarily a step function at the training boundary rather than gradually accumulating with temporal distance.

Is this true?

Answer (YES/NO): NO